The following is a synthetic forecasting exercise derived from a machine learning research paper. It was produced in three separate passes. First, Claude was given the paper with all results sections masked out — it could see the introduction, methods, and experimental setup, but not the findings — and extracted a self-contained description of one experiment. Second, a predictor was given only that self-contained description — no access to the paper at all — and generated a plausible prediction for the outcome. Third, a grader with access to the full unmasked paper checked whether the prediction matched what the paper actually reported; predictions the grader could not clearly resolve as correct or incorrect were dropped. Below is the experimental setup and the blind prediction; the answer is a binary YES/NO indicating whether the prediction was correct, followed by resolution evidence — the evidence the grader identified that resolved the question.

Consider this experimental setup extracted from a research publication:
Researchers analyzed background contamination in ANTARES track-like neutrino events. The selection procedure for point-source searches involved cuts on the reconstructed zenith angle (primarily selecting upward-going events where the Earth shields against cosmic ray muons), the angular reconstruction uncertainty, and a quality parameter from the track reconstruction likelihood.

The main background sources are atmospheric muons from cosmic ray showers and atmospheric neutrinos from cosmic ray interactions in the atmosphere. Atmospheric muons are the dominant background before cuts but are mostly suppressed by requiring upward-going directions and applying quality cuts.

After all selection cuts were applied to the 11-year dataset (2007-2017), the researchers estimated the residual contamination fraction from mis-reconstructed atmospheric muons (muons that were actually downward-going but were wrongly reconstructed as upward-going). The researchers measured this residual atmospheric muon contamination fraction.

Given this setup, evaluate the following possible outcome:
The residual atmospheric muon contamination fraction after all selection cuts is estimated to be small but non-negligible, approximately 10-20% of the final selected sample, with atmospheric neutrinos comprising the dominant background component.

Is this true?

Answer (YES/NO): YES